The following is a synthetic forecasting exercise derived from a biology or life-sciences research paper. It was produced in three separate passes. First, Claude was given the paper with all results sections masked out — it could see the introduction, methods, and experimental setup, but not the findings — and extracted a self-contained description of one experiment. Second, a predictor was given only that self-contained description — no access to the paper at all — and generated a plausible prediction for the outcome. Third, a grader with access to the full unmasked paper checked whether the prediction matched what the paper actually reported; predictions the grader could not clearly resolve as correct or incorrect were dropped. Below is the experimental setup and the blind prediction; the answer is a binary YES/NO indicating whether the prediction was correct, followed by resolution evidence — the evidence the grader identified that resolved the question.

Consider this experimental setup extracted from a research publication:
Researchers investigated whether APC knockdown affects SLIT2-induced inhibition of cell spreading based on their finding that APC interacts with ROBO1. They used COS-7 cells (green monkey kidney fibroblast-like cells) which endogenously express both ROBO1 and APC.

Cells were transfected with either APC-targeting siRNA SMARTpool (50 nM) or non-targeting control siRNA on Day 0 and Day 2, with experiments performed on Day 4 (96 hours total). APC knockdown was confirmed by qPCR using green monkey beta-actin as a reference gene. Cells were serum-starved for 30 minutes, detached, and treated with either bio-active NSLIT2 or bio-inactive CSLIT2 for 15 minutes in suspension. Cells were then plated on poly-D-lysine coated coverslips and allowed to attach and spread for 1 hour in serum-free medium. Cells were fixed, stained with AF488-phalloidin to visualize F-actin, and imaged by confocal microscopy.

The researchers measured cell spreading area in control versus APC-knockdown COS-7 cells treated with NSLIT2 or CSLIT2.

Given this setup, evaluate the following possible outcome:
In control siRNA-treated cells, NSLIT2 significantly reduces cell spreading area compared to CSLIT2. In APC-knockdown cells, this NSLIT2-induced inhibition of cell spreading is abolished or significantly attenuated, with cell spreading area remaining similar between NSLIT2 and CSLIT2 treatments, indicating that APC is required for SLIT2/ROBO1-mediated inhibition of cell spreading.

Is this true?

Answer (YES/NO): YES